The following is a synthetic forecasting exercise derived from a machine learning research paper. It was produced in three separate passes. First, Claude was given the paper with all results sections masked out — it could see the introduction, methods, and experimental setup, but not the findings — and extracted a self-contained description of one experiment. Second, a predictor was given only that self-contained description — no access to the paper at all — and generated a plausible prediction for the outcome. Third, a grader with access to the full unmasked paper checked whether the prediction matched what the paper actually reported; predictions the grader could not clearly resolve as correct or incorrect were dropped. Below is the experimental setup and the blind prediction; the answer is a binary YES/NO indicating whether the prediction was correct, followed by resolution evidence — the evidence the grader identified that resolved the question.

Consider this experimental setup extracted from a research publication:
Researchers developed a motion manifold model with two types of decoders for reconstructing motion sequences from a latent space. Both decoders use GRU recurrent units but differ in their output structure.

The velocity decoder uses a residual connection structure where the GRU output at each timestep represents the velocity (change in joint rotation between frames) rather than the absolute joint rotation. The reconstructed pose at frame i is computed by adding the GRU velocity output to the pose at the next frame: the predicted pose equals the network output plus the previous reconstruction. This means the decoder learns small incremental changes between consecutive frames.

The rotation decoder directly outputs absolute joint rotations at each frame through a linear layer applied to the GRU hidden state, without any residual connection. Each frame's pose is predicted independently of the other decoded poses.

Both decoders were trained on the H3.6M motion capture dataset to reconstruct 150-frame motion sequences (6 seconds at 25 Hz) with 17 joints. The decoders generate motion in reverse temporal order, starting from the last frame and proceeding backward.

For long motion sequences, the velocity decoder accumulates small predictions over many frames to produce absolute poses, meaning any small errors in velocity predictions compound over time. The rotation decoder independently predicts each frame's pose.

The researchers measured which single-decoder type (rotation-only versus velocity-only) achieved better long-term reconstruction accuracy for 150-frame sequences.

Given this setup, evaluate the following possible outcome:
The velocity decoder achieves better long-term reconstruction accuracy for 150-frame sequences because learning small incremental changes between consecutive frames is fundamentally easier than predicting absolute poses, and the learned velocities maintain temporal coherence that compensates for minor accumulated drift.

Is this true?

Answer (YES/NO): NO